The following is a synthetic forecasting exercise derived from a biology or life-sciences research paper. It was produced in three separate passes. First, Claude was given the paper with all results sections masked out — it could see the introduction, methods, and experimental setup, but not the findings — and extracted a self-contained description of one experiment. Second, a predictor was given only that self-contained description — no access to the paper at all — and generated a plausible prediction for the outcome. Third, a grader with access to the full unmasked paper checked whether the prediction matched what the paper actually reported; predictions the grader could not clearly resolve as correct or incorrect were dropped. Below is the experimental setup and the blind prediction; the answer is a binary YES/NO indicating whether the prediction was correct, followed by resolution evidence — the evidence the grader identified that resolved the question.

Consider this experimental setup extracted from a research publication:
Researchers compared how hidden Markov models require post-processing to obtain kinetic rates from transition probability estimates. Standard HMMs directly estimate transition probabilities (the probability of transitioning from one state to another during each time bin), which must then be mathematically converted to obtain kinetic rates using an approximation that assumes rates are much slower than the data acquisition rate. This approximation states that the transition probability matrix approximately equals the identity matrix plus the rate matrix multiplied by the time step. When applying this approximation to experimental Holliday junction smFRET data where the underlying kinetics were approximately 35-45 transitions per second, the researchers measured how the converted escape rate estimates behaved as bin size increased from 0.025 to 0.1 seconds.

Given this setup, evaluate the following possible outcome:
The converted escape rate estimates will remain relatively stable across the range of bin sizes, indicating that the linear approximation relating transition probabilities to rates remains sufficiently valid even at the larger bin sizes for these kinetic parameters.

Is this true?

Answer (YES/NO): NO